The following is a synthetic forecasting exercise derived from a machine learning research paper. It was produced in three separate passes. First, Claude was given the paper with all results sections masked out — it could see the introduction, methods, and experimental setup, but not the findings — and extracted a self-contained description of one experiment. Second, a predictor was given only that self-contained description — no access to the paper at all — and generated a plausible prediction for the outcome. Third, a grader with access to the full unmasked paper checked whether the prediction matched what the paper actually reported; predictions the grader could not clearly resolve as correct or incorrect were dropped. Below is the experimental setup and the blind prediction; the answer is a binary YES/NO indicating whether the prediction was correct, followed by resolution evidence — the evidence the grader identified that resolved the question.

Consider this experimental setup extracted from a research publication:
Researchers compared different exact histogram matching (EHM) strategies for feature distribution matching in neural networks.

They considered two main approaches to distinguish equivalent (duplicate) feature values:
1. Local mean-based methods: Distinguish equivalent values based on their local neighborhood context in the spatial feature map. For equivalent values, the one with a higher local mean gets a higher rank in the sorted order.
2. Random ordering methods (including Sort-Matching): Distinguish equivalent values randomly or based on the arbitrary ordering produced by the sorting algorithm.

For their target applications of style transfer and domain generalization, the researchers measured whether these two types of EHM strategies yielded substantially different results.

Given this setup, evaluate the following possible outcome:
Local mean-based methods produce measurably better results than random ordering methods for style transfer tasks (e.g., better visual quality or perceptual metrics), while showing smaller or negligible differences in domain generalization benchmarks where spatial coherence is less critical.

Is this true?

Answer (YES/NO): NO